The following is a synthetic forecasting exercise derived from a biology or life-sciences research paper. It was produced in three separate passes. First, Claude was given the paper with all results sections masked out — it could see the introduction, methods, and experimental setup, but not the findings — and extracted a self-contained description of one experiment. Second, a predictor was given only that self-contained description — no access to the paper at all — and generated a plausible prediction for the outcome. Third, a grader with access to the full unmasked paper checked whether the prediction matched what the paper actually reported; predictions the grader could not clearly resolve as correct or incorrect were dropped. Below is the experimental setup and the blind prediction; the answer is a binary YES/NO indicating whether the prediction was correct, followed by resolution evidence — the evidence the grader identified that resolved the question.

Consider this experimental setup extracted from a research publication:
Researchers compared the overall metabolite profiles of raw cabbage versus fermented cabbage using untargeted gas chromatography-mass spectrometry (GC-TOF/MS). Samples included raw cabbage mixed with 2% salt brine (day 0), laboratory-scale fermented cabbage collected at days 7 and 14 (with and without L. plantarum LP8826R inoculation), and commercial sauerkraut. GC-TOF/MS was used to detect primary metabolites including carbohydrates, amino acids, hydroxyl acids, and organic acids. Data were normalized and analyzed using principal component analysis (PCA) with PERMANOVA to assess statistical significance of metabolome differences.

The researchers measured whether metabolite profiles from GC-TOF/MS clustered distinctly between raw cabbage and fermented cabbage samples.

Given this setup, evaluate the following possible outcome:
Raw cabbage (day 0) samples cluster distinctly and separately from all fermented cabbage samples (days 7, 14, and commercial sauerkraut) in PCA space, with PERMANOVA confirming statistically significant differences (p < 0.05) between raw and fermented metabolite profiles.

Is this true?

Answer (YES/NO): YES